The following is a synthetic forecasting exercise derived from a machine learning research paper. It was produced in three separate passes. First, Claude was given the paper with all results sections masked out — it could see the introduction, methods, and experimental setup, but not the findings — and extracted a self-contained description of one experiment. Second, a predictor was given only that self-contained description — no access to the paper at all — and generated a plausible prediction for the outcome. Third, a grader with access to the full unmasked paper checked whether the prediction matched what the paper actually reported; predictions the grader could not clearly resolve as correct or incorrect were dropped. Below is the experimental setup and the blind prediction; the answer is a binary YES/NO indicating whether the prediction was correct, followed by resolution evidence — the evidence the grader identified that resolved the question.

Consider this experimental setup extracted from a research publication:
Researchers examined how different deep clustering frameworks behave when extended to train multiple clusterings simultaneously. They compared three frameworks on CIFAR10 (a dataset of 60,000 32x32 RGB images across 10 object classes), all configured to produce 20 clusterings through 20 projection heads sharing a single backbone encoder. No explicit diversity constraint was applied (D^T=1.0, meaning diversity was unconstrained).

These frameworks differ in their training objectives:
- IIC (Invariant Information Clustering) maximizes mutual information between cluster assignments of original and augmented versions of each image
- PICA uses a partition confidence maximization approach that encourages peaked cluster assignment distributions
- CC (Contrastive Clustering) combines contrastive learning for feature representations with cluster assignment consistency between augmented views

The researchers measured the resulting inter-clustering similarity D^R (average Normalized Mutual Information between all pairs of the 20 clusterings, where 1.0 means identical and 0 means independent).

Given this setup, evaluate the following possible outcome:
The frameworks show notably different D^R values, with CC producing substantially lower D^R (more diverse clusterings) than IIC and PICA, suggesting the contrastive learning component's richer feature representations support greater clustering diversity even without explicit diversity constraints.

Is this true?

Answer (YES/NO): NO